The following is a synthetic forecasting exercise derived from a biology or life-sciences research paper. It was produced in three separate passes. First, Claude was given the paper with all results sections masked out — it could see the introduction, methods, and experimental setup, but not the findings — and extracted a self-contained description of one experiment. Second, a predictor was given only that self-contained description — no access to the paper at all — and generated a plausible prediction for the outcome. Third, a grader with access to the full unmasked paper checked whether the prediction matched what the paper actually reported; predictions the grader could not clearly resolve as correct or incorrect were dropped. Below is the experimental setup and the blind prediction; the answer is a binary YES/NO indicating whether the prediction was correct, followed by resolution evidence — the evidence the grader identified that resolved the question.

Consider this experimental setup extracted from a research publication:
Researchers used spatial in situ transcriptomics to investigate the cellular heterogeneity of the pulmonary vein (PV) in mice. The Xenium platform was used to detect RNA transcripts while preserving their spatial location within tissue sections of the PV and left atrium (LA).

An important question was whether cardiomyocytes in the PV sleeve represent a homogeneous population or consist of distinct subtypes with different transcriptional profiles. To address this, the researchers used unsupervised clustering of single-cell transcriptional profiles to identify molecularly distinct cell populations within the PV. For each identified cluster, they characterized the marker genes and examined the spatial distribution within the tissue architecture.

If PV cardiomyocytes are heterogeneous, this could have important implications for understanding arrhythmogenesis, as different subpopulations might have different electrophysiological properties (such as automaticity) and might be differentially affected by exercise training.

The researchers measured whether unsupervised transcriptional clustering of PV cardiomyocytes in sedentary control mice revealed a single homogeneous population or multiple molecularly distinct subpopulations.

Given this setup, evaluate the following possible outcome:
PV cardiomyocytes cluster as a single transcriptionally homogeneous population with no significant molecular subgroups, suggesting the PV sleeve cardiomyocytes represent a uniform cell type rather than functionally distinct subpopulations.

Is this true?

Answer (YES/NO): NO